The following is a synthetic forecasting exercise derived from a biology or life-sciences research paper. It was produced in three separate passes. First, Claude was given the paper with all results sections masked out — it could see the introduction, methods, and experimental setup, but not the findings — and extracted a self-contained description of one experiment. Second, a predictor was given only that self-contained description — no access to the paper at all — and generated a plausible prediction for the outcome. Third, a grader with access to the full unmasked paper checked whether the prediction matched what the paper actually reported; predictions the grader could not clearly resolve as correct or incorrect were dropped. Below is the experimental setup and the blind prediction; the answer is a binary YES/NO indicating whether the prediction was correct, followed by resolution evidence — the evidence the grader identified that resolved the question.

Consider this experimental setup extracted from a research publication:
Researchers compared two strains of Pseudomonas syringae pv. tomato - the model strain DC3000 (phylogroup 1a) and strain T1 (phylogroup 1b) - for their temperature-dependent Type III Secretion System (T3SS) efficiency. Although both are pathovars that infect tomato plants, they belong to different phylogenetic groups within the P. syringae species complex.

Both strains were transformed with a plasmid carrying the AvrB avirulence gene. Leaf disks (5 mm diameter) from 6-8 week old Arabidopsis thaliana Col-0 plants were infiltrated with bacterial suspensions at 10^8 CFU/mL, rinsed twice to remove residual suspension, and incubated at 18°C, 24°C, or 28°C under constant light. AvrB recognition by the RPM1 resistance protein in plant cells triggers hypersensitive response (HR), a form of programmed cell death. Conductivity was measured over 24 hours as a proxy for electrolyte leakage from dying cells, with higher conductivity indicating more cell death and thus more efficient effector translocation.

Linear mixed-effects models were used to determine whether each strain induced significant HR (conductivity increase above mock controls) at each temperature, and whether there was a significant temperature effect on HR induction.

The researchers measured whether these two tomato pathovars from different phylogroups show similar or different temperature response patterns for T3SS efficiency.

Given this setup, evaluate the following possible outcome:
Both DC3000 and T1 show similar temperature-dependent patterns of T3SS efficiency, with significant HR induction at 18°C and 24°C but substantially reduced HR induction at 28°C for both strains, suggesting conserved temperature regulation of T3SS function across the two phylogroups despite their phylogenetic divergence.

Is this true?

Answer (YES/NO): NO